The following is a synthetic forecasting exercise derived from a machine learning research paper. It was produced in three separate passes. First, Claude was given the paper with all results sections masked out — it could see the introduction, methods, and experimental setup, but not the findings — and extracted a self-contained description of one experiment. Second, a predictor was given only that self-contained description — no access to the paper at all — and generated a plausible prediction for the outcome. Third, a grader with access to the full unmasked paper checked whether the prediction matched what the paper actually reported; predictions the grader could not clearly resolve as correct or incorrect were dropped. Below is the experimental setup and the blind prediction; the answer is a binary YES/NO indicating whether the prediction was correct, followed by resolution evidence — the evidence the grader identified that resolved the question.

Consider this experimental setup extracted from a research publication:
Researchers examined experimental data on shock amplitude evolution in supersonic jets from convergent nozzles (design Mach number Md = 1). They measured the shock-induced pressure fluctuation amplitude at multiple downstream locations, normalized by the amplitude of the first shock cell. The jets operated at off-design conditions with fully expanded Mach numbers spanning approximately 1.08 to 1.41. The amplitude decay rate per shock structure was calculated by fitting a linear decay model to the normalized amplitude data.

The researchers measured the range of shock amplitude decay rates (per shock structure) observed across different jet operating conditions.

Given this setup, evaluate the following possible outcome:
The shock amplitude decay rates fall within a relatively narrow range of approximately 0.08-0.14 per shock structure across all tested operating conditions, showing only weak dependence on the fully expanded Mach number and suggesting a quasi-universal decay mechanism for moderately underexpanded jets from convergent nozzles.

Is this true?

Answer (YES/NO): NO